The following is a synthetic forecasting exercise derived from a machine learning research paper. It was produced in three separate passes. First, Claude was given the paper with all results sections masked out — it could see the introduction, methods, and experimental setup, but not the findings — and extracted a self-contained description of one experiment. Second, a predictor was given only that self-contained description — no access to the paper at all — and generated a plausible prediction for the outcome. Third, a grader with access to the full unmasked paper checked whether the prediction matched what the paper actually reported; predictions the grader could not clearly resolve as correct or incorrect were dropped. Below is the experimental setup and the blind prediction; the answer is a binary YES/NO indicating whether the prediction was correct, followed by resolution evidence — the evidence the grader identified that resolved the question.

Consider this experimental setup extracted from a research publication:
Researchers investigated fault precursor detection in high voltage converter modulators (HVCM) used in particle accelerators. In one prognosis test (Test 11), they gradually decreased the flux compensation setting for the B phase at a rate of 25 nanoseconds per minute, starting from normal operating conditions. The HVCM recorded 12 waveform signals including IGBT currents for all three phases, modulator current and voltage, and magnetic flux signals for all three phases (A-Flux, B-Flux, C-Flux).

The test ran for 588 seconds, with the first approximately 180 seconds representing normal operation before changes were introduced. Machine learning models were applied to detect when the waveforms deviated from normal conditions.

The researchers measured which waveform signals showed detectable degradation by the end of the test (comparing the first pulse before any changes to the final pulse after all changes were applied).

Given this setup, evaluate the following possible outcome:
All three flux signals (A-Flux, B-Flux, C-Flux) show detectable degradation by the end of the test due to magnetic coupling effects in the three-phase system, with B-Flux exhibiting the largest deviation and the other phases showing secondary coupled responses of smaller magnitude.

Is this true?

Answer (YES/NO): NO